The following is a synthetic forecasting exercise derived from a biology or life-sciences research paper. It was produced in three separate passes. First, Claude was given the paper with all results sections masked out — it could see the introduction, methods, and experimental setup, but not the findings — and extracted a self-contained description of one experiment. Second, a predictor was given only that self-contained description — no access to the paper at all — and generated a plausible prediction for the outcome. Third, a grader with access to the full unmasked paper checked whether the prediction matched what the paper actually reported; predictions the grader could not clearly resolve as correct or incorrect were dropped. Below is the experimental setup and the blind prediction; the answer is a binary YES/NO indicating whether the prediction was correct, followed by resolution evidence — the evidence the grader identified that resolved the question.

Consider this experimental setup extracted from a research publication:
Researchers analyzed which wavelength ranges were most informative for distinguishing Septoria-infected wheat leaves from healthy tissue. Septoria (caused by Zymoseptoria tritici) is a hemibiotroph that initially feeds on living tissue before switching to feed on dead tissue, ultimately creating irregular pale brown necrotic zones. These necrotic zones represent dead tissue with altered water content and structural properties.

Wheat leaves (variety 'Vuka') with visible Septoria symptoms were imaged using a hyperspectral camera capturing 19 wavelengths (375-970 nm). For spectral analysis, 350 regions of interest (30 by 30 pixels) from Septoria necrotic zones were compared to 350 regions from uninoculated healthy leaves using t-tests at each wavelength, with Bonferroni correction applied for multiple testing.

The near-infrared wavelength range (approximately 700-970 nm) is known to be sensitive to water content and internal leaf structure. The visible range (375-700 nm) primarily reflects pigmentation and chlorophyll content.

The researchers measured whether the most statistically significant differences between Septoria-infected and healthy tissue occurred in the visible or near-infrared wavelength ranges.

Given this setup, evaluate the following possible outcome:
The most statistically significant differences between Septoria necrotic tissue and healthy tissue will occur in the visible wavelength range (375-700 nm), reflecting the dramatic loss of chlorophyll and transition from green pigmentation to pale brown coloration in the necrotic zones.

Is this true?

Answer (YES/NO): NO